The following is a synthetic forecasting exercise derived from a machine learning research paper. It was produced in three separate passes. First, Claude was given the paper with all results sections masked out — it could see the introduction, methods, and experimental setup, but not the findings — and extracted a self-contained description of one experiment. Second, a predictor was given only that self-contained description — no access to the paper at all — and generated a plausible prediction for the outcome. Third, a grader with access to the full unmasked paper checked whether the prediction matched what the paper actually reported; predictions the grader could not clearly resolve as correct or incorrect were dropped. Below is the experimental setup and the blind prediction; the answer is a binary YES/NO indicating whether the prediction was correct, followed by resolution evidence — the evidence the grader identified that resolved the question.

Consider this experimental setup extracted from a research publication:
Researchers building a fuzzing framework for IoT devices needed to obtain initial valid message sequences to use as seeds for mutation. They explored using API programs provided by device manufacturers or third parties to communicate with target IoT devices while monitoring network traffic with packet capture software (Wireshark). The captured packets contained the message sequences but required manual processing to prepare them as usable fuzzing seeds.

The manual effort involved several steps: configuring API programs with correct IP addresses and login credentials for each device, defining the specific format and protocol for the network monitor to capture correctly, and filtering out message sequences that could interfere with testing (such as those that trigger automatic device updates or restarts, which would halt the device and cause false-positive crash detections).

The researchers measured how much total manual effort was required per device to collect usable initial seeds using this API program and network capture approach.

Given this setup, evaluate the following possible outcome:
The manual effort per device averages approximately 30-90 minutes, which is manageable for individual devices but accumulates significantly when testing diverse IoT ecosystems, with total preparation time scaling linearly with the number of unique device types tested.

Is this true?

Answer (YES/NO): NO